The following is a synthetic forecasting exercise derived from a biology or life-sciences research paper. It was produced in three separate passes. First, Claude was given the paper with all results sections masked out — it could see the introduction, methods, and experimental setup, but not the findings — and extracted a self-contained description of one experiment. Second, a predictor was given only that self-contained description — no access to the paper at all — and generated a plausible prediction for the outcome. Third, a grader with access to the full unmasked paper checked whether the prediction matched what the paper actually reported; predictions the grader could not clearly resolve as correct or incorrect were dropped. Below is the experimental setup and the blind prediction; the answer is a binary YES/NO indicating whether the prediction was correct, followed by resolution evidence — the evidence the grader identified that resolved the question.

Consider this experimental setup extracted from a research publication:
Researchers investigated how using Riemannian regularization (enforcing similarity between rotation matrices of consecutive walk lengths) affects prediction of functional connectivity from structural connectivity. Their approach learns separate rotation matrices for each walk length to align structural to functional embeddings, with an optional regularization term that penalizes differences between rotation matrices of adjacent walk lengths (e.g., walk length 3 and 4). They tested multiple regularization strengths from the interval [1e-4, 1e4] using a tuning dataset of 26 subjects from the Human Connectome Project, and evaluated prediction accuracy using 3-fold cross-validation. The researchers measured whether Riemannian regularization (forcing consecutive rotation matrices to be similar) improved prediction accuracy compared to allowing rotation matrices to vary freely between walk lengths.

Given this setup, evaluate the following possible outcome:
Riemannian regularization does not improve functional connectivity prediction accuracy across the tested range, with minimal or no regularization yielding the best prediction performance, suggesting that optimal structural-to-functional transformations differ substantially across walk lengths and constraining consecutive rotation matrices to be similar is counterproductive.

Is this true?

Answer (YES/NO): YES